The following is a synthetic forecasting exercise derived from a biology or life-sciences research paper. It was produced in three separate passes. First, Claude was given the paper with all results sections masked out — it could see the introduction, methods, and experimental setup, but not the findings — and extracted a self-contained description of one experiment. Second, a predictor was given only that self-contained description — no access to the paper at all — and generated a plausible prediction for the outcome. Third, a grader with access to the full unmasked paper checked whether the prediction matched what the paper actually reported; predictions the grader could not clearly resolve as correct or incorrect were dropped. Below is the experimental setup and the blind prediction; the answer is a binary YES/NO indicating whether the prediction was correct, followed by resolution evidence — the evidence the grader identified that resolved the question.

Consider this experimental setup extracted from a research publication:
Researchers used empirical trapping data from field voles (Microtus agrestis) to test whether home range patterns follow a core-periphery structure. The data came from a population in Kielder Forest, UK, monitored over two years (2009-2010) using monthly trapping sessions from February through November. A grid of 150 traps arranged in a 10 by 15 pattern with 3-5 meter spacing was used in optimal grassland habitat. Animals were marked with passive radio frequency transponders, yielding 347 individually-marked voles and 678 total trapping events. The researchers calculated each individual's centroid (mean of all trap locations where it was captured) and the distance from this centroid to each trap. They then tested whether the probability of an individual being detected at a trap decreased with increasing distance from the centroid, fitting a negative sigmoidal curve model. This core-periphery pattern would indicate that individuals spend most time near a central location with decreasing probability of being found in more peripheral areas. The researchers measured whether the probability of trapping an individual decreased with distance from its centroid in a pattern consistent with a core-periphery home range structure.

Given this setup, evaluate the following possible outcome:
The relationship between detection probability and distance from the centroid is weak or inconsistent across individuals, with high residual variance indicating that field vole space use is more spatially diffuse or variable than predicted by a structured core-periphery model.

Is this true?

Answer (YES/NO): NO